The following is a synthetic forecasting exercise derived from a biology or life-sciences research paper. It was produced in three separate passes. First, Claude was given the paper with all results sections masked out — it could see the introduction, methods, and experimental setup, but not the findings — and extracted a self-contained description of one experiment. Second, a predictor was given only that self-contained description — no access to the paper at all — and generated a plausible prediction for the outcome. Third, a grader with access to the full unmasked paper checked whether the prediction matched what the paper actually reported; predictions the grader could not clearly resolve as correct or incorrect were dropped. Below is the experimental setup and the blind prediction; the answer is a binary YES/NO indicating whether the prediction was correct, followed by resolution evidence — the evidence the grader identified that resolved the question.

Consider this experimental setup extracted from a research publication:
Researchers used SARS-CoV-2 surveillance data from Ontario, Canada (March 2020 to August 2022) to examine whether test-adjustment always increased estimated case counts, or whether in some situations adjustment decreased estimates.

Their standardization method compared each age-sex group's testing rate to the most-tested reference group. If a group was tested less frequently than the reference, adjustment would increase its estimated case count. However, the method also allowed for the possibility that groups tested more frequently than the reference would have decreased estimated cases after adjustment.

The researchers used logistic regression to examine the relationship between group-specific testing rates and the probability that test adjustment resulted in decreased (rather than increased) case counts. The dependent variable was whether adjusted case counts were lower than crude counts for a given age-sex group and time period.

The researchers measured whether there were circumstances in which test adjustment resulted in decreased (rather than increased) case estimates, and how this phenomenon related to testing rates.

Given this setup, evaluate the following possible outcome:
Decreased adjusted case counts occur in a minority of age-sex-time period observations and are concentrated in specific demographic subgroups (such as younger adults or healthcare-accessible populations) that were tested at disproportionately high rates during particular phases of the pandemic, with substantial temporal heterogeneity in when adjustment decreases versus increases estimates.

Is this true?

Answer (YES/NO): NO